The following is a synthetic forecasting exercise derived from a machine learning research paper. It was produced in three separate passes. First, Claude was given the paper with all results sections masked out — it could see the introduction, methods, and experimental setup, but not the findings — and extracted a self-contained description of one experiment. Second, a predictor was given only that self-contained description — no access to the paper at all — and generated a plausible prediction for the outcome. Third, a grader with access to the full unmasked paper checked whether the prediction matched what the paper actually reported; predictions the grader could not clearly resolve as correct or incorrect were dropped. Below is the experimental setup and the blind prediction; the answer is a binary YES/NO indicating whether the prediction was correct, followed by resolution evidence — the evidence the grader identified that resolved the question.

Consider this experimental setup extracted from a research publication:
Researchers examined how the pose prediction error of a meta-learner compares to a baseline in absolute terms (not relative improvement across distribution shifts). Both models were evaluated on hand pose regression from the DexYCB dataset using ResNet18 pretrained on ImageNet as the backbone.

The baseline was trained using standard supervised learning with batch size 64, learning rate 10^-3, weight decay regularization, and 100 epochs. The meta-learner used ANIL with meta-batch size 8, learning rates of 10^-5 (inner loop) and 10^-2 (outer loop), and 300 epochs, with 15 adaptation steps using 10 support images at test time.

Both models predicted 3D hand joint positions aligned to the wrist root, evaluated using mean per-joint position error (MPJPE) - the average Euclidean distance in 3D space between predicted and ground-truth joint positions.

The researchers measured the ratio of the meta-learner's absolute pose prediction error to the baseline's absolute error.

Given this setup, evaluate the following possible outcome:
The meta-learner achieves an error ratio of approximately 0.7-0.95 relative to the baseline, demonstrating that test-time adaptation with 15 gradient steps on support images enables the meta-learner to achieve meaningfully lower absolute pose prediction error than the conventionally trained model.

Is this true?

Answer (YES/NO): NO